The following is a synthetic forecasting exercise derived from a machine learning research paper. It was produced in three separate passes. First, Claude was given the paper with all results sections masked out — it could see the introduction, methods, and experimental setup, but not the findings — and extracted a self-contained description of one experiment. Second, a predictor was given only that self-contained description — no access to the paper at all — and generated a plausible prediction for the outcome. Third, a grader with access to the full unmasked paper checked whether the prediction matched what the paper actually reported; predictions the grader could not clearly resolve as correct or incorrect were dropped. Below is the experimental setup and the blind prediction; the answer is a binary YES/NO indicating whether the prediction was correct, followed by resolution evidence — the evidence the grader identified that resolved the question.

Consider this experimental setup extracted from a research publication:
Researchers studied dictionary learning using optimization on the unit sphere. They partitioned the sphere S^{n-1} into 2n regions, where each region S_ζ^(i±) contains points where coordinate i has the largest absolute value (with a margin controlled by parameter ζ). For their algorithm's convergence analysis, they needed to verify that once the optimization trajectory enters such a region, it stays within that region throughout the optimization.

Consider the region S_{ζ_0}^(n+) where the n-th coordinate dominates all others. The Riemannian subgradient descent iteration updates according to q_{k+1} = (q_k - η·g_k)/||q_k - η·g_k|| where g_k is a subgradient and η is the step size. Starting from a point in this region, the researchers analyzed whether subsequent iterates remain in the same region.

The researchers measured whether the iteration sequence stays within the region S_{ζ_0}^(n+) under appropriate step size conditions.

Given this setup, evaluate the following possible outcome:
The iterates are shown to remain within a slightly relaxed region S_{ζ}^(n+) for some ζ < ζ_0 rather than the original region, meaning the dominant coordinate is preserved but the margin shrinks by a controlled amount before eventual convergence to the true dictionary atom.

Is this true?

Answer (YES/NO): NO